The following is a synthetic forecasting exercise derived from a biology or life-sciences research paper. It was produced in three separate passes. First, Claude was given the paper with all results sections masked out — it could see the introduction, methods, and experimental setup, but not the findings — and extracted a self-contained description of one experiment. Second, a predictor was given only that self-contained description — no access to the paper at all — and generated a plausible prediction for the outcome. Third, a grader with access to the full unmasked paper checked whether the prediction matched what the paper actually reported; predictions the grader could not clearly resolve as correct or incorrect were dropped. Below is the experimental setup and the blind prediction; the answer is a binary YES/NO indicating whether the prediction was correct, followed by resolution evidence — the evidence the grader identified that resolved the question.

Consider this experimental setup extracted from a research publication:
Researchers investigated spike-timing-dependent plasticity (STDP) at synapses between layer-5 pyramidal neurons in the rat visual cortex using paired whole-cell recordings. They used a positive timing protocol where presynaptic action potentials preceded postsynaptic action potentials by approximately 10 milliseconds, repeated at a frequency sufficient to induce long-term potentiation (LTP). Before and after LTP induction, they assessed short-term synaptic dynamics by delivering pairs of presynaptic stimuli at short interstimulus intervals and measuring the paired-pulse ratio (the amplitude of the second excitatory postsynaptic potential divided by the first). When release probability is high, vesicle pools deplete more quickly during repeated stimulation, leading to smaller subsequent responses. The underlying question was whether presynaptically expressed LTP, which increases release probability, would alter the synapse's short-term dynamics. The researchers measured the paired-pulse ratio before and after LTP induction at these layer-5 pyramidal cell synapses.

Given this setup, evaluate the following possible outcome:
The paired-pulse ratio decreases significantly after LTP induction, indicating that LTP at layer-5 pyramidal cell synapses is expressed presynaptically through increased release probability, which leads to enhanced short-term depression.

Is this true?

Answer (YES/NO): YES